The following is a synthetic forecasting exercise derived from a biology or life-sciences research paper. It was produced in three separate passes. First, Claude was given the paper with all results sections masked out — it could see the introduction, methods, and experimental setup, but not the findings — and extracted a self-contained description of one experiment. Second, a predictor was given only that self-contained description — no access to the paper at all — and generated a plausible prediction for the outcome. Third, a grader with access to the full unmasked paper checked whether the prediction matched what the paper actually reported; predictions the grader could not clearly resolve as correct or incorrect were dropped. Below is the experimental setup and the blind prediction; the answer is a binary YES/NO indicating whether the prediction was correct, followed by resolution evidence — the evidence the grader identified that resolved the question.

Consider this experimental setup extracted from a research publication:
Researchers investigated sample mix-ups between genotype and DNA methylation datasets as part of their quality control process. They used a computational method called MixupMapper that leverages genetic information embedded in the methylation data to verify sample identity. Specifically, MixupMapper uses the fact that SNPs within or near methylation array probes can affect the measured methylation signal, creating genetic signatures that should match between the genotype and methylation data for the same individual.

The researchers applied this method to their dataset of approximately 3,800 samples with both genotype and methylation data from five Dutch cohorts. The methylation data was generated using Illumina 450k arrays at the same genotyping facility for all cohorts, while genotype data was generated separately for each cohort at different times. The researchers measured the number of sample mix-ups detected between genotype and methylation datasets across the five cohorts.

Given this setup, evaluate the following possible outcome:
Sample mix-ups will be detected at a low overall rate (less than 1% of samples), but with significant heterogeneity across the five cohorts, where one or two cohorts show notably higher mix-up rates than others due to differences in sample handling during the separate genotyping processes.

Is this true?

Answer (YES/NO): NO